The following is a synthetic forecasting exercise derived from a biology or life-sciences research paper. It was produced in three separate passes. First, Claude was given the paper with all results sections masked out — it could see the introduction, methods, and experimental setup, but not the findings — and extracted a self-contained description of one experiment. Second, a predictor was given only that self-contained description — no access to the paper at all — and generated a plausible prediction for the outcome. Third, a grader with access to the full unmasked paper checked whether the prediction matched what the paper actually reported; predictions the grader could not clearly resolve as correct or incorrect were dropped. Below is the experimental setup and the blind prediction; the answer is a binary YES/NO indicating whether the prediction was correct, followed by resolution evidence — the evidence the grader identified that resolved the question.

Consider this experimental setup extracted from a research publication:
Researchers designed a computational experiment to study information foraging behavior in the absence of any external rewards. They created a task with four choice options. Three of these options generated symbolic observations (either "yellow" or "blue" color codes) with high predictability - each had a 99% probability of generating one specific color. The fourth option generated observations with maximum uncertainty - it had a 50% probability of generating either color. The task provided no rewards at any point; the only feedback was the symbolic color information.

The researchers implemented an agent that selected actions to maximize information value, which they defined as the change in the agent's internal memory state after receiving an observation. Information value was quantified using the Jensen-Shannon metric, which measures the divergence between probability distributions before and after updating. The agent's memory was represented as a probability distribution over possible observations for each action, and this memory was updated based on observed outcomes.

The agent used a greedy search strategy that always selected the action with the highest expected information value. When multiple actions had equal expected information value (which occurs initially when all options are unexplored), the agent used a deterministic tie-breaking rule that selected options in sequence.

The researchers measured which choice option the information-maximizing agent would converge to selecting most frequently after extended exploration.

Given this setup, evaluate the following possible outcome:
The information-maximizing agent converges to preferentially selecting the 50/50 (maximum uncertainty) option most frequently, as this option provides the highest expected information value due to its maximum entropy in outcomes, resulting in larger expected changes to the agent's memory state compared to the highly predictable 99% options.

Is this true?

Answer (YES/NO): YES